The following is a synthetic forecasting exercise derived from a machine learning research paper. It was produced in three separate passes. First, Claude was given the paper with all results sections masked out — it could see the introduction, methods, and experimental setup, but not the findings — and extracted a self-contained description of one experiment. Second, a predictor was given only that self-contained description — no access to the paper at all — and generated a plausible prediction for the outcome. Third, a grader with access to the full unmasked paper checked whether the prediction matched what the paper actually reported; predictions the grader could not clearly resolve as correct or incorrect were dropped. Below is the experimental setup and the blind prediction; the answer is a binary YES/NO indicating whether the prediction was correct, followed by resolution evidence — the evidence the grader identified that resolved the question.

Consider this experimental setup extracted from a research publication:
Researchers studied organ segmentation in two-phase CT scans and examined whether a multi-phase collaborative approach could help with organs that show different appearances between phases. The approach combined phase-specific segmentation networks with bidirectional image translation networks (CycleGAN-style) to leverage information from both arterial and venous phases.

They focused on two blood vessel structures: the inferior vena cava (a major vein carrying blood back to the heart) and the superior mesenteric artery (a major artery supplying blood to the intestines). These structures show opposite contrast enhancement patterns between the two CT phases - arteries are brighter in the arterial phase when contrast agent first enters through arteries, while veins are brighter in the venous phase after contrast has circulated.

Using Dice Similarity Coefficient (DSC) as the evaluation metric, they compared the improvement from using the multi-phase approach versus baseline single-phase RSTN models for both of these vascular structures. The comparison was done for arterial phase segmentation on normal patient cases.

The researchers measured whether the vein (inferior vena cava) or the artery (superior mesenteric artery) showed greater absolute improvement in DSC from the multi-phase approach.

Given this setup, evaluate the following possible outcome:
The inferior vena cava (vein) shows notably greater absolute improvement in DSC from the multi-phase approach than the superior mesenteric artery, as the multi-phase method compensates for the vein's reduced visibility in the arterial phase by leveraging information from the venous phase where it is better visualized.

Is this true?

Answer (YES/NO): NO